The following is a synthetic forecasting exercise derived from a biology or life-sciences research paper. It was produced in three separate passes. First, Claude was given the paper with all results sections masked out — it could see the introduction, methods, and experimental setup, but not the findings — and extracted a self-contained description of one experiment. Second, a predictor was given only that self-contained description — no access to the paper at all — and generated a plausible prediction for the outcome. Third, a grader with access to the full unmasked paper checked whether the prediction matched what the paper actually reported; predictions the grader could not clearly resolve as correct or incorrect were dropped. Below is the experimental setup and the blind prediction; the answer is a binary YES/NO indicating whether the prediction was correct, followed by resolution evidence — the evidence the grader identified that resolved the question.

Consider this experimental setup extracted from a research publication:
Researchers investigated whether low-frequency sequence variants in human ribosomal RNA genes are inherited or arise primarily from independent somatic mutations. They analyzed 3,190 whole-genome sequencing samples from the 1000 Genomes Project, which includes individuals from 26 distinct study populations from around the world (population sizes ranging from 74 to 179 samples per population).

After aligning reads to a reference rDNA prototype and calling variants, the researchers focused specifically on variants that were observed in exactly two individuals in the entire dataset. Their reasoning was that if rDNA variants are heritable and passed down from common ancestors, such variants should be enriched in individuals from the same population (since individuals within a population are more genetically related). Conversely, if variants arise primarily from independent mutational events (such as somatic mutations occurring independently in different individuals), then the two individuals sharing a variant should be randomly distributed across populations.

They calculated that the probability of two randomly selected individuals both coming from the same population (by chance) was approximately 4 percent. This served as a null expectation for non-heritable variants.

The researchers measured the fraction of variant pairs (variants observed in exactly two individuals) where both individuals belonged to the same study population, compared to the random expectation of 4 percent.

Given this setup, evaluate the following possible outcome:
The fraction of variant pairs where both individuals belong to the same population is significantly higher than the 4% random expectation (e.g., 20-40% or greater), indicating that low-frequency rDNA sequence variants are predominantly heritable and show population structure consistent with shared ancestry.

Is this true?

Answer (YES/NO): YES